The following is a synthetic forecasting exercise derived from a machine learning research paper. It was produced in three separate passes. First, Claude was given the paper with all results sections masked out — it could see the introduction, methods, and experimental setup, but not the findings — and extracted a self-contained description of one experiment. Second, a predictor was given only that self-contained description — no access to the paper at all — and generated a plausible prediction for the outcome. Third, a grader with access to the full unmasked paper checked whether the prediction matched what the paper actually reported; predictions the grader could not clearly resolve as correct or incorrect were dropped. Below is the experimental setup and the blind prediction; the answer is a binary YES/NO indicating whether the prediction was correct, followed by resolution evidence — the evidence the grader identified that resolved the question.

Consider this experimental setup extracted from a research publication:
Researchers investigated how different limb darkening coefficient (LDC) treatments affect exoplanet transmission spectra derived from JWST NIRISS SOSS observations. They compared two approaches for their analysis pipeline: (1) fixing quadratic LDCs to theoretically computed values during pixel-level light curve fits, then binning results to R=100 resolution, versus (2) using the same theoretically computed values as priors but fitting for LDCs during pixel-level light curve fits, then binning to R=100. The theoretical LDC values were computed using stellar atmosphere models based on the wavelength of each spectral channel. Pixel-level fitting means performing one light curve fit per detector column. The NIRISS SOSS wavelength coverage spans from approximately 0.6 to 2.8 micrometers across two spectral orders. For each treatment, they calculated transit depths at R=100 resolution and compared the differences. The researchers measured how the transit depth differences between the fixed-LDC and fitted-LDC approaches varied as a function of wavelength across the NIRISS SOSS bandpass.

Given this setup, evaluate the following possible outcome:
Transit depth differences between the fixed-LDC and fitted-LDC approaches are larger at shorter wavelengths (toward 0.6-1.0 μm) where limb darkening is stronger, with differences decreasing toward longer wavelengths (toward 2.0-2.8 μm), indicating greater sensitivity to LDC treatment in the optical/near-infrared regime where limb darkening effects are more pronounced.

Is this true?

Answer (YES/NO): NO